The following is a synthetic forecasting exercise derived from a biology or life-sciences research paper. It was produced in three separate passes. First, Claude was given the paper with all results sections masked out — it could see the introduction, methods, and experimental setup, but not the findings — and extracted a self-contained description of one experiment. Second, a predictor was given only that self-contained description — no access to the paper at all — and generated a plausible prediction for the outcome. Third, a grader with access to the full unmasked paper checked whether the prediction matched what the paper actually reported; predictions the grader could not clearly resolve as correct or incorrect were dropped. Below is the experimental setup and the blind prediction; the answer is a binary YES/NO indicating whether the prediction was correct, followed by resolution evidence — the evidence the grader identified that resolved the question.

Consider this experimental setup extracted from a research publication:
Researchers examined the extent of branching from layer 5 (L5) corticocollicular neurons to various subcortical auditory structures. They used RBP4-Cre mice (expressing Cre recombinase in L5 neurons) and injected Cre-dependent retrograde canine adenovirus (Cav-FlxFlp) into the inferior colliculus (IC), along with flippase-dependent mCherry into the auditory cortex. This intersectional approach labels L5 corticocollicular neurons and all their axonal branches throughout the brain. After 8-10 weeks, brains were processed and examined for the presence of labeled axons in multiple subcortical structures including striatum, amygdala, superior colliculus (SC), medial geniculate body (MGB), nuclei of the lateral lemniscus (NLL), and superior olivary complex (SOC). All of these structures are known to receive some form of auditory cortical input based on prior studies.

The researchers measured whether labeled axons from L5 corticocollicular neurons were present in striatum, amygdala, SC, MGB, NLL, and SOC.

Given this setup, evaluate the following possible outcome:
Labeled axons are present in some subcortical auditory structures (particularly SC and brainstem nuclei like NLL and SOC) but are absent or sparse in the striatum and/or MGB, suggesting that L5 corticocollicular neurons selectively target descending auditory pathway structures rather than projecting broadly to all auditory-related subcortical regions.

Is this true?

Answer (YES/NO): NO